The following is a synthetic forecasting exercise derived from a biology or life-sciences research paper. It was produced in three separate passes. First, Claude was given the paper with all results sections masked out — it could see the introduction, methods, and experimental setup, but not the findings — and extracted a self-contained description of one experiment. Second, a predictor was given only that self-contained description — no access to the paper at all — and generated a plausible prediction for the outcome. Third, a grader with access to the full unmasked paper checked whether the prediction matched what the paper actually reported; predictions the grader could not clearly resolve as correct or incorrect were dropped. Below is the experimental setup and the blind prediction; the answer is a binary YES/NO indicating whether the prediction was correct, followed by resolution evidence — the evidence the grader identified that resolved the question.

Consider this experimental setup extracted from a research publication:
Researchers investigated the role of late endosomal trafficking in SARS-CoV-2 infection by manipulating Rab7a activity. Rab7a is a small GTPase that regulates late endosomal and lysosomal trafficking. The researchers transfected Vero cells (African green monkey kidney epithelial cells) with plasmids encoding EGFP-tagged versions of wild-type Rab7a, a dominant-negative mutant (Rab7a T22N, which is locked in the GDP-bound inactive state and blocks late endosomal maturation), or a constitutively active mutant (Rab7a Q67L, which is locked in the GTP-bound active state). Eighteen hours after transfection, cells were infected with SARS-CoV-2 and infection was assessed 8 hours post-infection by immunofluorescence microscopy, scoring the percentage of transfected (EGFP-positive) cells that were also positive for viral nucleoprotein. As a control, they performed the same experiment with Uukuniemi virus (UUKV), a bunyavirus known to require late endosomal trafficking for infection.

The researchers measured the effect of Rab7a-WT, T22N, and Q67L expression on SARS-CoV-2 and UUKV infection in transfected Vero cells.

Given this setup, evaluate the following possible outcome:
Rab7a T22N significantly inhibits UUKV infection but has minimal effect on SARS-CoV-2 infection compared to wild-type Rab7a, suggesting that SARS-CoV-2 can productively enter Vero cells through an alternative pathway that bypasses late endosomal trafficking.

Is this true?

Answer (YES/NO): NO